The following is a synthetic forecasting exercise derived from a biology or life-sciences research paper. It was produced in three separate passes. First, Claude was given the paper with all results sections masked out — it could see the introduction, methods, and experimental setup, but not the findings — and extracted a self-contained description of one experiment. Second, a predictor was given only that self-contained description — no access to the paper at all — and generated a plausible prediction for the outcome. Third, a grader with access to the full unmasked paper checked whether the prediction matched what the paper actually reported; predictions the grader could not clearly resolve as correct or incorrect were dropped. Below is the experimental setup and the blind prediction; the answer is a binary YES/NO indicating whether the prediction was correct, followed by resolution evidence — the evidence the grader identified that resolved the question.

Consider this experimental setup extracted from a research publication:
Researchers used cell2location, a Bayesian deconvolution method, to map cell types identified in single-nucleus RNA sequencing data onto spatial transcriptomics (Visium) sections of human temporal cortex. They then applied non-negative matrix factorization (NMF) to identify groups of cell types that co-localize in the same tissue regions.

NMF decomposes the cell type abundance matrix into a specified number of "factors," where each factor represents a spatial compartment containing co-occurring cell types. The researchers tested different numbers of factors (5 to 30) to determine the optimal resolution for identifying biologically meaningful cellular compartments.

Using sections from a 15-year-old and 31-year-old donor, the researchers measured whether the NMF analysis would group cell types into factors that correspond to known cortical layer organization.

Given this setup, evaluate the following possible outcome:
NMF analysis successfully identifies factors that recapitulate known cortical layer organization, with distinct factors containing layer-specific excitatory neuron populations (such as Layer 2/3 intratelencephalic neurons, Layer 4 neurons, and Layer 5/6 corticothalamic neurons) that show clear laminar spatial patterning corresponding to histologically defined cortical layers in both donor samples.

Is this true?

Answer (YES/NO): YES